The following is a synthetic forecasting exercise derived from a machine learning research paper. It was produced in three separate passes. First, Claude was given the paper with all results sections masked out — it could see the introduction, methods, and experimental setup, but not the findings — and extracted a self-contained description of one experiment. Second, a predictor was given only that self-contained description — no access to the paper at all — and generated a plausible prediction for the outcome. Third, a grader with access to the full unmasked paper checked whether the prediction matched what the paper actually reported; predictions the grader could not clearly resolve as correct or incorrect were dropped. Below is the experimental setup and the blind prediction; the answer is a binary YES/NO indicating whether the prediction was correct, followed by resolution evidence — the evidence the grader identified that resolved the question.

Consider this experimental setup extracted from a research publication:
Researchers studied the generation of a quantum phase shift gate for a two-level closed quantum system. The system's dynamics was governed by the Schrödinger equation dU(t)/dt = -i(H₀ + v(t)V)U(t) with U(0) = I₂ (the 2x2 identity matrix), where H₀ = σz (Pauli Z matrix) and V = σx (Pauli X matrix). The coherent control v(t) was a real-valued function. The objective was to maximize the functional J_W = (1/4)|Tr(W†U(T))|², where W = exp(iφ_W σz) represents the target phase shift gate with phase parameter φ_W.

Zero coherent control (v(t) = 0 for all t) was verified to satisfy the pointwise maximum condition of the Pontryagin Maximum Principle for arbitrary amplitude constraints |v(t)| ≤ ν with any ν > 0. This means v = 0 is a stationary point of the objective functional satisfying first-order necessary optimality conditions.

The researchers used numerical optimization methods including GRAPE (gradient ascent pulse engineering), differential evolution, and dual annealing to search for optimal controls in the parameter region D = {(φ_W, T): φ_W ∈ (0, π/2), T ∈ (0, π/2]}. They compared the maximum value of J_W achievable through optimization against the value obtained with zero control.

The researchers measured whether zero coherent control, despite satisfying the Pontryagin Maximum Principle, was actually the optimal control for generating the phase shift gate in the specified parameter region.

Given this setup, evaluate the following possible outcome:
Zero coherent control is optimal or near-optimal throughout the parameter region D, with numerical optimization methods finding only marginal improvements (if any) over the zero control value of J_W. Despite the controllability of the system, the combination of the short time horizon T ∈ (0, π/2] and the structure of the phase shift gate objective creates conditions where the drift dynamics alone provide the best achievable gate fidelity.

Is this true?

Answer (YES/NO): NO